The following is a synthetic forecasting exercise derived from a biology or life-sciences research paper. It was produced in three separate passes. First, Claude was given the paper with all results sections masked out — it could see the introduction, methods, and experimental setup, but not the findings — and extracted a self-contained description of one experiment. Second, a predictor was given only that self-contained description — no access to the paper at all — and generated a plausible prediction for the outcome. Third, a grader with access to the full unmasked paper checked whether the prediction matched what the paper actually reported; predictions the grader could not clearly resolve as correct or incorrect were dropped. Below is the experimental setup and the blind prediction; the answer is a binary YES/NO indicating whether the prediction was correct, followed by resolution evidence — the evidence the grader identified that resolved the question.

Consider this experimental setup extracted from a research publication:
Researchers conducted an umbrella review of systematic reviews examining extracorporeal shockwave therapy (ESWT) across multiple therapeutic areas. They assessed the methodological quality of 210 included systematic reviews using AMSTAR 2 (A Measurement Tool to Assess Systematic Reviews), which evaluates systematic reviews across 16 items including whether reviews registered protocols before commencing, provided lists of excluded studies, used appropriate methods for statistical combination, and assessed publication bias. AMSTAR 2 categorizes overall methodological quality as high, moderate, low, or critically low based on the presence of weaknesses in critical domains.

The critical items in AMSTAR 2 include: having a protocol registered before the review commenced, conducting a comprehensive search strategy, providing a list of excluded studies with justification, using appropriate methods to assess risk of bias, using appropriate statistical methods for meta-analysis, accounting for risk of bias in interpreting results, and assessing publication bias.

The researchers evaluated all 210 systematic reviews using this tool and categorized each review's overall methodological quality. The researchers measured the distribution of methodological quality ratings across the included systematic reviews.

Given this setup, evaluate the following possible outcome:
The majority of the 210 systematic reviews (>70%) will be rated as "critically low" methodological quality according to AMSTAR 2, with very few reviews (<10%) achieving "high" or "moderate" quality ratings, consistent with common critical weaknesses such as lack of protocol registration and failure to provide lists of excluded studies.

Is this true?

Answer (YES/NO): YES